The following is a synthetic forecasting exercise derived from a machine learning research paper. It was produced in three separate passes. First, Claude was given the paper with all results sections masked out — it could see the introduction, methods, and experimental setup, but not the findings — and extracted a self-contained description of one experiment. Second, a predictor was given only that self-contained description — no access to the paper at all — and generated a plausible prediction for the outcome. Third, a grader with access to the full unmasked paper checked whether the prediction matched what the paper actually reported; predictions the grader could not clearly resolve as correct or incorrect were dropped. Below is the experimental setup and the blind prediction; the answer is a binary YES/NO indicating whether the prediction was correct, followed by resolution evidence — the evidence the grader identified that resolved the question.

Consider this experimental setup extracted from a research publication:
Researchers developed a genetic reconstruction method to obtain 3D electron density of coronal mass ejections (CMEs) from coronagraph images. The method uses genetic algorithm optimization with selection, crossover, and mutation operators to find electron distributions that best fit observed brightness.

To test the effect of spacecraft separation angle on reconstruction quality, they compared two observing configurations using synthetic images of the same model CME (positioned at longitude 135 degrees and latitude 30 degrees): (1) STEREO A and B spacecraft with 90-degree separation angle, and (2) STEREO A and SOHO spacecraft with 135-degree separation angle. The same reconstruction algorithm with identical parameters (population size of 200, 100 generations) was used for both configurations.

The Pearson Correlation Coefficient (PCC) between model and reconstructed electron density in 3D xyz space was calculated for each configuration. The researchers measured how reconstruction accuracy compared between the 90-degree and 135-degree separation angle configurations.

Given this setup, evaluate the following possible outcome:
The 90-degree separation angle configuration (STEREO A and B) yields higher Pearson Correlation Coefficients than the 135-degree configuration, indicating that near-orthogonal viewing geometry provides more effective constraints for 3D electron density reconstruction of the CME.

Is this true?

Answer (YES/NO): YES